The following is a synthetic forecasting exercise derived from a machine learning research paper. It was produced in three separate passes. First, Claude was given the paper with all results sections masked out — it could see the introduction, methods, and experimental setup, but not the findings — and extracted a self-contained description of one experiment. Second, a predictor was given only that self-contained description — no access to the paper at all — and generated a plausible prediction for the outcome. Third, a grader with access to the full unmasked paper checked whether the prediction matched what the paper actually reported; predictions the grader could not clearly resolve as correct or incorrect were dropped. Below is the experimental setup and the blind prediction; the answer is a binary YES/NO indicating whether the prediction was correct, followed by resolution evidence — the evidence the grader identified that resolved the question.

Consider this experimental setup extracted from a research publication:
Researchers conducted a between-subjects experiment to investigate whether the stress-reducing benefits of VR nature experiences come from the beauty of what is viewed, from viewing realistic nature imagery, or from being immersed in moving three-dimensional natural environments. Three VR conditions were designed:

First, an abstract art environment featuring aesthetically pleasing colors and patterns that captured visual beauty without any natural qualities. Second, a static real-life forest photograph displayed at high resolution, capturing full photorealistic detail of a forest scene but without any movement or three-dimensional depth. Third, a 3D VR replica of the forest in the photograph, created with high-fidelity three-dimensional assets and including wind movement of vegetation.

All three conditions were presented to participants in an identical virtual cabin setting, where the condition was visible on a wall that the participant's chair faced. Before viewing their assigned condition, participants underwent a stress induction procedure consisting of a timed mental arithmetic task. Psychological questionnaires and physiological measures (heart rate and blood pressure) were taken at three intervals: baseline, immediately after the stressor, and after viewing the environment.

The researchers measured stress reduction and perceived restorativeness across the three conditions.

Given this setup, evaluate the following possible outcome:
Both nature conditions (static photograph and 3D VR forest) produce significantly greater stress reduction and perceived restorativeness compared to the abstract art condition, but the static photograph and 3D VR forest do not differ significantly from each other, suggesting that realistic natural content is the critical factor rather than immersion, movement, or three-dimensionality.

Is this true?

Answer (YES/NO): NO